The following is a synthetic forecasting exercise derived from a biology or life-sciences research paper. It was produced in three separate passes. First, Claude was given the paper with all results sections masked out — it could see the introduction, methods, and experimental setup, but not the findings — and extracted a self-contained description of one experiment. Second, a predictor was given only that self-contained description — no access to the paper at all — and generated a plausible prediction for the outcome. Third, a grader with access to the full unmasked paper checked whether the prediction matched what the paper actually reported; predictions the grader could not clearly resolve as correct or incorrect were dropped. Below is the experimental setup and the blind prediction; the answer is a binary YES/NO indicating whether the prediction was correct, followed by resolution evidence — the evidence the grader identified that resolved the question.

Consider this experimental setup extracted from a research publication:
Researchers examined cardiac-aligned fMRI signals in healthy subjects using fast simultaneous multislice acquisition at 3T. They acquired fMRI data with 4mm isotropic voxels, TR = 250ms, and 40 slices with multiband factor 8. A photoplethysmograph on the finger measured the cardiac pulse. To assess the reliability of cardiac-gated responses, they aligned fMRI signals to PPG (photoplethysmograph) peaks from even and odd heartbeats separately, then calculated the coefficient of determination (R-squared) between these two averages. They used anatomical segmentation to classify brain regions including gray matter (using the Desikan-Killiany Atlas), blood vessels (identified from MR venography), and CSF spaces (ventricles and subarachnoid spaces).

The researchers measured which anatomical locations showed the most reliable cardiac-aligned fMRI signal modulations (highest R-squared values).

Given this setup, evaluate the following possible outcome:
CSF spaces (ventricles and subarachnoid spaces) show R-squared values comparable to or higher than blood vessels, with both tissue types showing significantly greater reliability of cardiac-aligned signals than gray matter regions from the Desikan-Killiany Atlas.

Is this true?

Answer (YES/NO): NO